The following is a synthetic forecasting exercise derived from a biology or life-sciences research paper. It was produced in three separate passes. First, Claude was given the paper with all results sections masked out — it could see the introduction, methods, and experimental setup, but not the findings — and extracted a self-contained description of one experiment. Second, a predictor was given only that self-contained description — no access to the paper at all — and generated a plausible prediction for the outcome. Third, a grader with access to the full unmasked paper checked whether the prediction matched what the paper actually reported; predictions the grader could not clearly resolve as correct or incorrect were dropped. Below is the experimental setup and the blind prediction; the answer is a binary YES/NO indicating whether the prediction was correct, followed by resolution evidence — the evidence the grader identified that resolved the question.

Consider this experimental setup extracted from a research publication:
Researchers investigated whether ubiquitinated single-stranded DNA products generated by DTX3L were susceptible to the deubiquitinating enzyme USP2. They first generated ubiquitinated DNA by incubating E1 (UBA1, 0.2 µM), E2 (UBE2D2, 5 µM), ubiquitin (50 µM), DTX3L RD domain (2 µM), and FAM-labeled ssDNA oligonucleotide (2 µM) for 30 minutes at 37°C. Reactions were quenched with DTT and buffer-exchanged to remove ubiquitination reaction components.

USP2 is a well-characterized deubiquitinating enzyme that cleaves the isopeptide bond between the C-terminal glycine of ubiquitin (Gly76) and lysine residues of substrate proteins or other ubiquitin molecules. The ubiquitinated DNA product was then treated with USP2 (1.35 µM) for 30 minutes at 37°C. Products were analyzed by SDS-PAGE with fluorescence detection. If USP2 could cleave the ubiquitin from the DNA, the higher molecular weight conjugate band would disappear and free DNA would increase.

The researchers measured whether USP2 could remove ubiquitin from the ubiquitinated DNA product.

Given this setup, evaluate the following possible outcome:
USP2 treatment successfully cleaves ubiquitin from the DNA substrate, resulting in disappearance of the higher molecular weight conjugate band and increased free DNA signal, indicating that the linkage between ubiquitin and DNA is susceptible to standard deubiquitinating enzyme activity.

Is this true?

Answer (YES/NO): YES